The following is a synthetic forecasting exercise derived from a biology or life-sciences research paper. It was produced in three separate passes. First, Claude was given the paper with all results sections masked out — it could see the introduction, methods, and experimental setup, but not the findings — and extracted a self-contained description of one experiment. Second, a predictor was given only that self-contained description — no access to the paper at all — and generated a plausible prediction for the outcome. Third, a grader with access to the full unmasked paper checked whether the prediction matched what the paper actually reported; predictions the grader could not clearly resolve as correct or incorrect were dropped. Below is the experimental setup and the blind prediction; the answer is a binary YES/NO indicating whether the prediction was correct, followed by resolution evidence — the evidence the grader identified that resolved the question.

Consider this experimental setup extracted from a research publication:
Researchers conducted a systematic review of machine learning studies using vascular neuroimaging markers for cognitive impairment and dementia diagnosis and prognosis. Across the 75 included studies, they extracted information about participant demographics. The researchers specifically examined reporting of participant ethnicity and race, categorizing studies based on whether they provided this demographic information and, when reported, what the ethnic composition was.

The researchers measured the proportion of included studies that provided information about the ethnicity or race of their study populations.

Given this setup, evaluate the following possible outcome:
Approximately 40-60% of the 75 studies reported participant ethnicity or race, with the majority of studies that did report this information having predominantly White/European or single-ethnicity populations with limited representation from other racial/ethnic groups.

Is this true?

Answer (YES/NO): NO